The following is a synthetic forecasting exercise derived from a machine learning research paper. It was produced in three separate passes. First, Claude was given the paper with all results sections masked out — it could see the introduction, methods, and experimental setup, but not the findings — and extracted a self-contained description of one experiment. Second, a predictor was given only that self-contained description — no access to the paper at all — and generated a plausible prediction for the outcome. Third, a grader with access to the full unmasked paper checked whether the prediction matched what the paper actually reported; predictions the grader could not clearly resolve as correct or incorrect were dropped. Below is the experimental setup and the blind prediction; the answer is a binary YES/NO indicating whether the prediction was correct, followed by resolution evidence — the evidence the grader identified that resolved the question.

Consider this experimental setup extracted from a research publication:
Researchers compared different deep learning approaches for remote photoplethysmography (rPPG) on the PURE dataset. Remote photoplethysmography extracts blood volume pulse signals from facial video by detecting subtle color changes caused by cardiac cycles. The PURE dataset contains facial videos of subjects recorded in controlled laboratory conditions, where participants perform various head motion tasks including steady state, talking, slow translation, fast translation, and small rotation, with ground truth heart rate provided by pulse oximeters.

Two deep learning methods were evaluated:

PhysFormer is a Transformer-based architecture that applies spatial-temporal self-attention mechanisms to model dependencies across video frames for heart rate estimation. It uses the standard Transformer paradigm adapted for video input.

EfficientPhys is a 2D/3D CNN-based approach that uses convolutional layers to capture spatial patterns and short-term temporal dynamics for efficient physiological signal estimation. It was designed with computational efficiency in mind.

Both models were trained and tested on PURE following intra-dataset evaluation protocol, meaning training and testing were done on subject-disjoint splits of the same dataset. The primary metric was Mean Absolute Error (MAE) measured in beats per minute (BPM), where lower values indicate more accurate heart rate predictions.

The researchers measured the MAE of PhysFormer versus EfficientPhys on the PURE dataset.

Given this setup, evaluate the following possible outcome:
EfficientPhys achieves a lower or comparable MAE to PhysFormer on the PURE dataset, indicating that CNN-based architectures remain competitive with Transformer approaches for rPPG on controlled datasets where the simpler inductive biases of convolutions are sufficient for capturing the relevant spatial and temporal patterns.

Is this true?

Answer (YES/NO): NO